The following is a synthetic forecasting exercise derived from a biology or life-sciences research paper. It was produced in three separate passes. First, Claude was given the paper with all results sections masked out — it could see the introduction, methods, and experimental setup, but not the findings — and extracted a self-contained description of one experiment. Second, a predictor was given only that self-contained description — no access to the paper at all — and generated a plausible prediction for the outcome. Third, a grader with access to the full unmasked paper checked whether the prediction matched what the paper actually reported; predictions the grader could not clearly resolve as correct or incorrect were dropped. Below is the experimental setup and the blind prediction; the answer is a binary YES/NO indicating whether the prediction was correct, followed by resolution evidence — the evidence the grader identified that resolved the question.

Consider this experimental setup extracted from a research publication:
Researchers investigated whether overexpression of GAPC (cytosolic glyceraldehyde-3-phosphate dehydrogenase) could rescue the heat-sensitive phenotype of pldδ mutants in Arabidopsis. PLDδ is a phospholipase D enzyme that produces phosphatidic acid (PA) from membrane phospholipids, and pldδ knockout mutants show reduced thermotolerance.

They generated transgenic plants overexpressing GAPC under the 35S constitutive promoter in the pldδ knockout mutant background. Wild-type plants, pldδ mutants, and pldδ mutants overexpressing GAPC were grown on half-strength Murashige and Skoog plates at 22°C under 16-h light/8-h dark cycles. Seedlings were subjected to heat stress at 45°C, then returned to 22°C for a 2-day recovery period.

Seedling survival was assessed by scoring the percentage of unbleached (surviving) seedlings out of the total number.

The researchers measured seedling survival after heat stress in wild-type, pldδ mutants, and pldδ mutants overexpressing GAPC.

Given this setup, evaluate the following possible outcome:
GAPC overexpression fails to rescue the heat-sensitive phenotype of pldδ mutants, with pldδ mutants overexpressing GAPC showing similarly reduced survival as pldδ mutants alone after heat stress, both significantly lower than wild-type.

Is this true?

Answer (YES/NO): YES